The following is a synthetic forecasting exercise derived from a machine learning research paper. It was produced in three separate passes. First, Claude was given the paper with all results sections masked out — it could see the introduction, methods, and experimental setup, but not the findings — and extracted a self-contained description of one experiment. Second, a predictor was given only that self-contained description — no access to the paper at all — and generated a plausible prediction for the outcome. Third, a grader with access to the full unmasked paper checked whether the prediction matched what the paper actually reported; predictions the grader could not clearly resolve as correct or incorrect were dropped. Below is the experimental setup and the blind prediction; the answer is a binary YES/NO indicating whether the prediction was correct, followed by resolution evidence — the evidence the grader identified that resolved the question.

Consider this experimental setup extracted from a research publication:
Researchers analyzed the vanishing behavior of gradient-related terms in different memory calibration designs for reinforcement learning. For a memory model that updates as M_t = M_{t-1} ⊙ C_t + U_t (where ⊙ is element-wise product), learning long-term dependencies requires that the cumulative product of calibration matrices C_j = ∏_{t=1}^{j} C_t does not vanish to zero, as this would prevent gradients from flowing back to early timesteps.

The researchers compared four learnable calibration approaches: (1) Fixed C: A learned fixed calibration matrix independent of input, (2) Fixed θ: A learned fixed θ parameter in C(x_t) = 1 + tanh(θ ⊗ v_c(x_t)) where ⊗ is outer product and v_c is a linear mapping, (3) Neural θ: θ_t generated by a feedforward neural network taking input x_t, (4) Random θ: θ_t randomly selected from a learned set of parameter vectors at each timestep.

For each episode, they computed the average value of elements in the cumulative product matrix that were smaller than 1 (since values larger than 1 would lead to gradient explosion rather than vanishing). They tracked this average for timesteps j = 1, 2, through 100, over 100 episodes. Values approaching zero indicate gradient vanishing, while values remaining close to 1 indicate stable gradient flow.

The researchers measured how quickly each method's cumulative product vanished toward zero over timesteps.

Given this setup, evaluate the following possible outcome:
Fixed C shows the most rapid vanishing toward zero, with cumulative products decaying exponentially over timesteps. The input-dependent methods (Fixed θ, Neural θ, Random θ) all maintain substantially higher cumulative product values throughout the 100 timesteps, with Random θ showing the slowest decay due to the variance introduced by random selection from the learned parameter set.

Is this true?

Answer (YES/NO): NO